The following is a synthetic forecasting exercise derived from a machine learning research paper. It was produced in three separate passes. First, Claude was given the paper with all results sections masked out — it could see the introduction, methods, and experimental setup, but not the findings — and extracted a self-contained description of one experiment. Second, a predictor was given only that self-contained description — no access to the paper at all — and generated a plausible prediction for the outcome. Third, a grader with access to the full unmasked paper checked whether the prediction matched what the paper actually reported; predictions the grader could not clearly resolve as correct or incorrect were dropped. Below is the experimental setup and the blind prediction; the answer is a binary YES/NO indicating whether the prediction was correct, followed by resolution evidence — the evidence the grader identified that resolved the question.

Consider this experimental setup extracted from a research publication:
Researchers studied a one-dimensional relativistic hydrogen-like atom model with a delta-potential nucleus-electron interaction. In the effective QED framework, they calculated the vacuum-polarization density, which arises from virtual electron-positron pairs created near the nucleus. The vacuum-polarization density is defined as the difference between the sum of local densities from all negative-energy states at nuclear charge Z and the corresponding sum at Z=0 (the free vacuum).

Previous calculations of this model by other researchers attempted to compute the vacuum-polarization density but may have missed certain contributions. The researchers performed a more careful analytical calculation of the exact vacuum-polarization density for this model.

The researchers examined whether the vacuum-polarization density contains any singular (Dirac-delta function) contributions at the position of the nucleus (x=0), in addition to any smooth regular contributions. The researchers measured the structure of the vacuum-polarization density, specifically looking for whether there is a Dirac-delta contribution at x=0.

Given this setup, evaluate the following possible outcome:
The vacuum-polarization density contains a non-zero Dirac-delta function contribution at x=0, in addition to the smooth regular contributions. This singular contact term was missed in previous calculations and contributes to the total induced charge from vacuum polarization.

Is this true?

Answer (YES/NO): YES